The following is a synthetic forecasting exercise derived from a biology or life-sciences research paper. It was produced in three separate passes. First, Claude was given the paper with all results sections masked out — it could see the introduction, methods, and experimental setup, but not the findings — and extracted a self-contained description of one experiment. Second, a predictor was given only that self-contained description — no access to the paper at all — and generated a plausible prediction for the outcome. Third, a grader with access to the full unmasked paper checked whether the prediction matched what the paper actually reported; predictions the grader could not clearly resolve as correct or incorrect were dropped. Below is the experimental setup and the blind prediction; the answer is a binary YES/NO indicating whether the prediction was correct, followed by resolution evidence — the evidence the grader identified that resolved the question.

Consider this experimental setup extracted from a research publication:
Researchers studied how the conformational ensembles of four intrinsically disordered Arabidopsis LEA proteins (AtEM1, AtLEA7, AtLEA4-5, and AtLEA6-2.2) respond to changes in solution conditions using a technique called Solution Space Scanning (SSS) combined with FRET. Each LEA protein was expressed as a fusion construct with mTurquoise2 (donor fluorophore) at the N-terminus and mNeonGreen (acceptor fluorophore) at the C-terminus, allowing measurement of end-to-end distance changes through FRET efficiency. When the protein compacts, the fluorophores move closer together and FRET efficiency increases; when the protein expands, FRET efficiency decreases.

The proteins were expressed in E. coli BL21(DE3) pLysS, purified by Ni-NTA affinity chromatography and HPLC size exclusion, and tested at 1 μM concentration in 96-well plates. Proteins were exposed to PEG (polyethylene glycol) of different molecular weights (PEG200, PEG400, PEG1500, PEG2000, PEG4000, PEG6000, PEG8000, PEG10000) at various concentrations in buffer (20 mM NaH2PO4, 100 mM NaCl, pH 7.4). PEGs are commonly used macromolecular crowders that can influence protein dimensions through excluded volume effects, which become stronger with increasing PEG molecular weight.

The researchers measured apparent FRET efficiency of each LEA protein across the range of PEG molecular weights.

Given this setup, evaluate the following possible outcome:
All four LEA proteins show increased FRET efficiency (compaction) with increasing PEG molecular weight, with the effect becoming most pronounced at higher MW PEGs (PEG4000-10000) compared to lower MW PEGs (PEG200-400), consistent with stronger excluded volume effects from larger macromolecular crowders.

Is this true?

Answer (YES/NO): YES